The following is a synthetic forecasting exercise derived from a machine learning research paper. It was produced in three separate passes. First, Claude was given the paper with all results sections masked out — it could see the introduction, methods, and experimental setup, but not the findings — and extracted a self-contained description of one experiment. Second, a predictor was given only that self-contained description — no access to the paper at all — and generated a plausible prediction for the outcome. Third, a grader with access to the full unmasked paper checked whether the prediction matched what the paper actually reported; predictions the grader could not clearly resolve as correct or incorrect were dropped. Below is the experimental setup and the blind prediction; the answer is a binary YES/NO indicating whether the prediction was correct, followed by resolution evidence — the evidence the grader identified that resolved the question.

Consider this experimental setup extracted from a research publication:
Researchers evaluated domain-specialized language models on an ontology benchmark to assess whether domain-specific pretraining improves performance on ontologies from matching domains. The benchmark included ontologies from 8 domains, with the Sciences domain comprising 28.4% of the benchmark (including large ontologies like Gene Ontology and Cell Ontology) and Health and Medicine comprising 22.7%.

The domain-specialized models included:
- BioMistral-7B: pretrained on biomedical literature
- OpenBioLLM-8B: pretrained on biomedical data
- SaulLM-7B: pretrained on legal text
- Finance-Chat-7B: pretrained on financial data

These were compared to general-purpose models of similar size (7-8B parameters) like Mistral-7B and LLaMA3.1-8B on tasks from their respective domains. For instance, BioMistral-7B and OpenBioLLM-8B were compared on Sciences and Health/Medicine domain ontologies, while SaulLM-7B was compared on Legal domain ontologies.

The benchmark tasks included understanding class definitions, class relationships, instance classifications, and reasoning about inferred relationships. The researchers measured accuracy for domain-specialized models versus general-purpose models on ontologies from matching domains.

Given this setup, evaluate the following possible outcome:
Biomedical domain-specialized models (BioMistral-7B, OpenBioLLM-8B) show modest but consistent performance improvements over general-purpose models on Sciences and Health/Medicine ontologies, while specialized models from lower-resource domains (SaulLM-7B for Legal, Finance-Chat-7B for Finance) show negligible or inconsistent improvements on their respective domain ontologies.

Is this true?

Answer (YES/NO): NO